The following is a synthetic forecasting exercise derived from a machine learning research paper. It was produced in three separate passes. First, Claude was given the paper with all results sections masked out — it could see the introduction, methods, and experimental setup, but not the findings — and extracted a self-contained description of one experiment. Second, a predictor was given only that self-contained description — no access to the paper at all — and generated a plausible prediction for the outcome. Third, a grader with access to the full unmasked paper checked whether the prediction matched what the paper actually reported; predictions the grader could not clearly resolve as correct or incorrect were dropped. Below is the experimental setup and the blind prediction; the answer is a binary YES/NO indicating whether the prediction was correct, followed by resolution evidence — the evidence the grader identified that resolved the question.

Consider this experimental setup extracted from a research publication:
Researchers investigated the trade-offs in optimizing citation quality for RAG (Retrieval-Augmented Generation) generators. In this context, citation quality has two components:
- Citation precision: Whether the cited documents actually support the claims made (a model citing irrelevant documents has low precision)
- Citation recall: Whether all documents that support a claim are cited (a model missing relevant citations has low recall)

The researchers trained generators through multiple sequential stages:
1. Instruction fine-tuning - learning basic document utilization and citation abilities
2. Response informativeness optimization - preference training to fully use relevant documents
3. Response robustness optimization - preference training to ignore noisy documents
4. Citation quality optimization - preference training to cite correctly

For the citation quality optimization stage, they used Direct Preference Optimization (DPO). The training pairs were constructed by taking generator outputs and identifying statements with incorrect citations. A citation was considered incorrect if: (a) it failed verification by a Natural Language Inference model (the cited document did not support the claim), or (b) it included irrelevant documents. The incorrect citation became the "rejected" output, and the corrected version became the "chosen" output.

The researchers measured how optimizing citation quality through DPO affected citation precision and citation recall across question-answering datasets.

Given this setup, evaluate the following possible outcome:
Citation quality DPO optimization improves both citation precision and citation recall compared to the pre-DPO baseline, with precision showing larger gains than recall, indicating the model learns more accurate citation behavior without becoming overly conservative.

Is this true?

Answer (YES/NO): NO